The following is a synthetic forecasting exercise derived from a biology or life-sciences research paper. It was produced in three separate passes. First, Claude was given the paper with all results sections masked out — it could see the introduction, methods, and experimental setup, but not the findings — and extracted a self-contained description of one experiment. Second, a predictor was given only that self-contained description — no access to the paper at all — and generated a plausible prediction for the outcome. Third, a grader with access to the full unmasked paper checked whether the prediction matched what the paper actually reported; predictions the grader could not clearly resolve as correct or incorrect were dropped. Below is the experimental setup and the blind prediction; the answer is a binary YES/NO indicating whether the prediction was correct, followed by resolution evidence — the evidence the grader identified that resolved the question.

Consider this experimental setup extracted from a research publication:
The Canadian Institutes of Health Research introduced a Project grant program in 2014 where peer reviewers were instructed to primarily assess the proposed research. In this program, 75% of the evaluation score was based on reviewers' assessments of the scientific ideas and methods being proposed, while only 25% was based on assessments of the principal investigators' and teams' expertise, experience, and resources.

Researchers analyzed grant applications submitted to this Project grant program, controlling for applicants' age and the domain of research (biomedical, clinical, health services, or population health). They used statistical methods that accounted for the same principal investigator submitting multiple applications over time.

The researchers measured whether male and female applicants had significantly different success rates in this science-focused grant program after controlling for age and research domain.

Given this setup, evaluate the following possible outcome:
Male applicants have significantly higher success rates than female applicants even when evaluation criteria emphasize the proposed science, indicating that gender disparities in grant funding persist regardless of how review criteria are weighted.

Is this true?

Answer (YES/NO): NO